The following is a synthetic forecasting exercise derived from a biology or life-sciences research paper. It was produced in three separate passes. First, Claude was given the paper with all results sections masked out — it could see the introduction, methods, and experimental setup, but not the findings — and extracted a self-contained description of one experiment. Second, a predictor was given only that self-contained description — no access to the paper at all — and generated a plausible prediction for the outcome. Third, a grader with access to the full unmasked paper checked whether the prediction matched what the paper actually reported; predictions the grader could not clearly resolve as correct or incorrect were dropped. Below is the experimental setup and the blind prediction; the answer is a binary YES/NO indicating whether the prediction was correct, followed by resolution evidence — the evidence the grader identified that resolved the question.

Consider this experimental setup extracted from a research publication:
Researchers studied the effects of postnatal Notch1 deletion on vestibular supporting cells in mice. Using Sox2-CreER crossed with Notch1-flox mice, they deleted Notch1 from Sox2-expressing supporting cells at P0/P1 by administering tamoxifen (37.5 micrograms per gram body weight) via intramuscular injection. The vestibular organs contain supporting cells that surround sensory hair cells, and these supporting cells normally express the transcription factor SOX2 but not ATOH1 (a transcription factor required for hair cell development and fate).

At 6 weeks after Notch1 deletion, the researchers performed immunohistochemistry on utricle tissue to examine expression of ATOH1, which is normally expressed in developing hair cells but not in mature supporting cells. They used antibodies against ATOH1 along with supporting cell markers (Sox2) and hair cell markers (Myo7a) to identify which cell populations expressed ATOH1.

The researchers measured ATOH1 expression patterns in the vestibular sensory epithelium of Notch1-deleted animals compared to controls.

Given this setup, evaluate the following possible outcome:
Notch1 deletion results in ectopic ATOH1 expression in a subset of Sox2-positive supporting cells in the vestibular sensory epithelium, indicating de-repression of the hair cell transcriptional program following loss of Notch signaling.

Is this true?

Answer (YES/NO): YES